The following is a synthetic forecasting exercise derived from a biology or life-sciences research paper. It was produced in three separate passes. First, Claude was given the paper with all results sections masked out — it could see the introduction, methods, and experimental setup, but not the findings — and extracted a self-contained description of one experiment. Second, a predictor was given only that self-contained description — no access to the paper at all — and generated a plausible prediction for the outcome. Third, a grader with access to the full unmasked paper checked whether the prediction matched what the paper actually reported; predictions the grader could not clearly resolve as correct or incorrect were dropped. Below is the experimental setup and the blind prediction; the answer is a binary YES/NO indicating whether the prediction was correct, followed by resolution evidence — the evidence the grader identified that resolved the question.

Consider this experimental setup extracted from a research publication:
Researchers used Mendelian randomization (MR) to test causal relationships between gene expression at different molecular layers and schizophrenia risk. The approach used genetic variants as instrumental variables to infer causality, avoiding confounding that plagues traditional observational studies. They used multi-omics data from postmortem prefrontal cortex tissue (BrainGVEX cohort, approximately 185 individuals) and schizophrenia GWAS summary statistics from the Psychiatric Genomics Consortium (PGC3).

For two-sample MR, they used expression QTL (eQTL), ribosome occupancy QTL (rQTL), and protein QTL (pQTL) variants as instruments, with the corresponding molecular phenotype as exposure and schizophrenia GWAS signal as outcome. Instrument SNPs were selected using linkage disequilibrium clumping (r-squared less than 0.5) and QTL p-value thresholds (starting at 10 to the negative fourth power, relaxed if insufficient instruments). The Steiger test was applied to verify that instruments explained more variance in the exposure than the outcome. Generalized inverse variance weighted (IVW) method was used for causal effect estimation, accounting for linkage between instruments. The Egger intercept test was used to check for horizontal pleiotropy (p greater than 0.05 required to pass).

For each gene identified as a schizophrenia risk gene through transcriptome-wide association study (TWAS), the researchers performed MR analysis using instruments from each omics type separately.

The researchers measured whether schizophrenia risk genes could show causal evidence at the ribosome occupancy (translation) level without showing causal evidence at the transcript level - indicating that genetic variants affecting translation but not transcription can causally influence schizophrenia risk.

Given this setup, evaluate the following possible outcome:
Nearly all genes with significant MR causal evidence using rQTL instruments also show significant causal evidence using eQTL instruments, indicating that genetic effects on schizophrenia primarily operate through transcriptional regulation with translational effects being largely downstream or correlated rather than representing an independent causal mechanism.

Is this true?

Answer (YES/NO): NO